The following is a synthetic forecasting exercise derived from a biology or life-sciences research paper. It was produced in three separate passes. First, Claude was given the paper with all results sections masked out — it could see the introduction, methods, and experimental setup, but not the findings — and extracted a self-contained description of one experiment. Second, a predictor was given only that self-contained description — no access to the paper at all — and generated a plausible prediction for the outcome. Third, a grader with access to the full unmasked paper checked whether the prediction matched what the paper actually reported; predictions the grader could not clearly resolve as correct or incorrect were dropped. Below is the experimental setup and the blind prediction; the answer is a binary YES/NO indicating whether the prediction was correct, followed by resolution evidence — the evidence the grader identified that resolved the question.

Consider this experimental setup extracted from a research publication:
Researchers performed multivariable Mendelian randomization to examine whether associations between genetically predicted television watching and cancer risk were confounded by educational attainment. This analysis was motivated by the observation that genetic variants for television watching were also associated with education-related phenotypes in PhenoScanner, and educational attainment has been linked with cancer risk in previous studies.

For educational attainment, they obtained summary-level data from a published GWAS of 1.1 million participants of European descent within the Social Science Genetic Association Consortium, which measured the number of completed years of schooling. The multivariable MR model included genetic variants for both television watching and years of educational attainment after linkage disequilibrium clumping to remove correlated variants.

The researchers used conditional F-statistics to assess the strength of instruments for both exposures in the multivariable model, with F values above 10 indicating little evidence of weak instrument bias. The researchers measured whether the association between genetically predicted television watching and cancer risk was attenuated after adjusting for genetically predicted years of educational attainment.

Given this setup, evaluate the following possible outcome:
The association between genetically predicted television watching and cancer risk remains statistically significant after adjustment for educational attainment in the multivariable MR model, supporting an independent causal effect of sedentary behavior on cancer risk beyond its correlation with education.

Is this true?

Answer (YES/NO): NO